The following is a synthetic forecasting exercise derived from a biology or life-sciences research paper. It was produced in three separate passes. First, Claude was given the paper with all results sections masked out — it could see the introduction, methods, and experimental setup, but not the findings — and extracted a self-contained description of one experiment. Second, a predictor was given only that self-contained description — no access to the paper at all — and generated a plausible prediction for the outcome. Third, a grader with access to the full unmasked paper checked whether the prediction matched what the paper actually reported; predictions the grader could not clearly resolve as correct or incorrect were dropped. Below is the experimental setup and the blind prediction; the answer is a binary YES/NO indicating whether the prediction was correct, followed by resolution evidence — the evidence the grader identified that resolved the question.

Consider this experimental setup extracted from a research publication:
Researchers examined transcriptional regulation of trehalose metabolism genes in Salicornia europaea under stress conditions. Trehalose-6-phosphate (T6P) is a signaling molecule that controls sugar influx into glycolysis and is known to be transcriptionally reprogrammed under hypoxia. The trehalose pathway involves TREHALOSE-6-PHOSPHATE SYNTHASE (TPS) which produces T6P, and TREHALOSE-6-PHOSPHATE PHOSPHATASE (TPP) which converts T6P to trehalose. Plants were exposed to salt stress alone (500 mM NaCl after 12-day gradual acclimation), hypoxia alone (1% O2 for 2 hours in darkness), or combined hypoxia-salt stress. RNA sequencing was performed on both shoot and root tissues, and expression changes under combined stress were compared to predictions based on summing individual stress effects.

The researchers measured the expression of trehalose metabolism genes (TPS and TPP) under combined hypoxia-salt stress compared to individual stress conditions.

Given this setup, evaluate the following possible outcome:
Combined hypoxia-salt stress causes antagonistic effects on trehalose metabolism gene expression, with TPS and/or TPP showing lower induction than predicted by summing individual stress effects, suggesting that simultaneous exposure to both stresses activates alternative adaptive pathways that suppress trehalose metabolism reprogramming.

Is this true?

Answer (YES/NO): NO